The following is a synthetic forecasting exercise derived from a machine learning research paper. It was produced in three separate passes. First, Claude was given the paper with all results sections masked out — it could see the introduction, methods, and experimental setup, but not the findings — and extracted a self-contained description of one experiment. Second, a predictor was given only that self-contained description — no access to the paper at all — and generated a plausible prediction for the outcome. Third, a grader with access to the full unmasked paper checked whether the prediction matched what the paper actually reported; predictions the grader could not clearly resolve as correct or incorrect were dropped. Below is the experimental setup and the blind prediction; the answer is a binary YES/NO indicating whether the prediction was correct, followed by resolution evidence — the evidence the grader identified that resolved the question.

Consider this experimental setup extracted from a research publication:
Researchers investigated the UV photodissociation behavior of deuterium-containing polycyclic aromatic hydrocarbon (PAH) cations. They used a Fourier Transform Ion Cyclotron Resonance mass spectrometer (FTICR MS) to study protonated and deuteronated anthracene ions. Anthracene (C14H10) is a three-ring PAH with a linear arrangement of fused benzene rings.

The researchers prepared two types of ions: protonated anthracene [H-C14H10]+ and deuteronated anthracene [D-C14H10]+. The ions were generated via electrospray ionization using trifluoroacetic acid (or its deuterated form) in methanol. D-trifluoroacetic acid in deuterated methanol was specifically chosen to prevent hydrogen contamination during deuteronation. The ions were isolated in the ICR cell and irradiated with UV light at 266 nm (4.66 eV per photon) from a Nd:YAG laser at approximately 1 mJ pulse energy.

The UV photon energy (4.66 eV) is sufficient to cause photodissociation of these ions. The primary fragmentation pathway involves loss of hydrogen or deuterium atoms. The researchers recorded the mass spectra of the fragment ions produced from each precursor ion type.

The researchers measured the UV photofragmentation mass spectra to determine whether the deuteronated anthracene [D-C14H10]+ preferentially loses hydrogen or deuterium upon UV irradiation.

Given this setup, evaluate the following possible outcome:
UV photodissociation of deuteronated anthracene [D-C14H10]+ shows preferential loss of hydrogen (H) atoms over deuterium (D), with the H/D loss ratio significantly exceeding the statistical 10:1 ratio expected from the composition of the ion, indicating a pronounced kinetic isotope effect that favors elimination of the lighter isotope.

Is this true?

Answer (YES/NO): YES